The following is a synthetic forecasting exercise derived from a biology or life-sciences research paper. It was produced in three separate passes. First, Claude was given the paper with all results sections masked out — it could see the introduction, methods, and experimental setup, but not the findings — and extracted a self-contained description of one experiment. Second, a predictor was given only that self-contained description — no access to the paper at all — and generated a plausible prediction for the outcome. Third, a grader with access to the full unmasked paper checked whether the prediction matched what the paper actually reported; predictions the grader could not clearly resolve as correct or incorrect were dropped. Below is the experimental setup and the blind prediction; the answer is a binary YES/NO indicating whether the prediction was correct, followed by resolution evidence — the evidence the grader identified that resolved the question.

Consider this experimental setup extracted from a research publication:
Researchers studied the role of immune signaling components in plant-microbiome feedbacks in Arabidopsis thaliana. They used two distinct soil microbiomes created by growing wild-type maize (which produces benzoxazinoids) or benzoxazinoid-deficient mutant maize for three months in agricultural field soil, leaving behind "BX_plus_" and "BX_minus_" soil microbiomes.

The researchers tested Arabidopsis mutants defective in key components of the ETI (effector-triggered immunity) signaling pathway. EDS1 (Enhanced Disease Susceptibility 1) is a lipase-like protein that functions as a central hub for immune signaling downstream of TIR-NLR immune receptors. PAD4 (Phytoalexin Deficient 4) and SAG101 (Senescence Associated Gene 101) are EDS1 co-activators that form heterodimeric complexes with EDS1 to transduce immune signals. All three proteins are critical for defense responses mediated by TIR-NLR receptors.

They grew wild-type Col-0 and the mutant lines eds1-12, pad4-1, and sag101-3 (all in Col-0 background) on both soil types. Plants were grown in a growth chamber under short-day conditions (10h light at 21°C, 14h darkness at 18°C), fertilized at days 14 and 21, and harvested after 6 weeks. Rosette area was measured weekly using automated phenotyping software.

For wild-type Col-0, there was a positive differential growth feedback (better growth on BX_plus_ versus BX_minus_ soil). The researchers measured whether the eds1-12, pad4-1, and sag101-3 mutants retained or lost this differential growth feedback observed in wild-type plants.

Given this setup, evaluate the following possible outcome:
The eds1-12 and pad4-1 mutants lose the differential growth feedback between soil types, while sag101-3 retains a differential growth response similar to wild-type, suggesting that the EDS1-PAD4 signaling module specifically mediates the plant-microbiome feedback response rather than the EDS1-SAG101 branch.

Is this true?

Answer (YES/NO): NO